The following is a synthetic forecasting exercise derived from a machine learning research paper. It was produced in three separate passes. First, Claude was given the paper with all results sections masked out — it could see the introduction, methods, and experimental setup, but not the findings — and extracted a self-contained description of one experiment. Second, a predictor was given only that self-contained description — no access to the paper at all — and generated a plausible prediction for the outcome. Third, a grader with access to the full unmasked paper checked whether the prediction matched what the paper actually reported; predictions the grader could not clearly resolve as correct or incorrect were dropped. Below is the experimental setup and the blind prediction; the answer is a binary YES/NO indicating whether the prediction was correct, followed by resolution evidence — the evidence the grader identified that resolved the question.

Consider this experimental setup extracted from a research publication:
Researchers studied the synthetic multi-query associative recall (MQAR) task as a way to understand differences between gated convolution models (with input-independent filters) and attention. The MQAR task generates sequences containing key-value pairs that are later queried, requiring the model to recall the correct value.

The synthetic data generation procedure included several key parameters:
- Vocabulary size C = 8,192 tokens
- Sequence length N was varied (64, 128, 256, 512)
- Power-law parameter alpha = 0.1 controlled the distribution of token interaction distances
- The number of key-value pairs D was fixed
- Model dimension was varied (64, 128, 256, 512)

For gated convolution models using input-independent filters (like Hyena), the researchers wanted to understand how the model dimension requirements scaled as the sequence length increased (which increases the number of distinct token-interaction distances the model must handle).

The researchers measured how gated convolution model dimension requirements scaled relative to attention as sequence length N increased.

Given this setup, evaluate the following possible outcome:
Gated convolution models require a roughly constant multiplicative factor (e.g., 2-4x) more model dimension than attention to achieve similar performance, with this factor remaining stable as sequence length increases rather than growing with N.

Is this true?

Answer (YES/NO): NO